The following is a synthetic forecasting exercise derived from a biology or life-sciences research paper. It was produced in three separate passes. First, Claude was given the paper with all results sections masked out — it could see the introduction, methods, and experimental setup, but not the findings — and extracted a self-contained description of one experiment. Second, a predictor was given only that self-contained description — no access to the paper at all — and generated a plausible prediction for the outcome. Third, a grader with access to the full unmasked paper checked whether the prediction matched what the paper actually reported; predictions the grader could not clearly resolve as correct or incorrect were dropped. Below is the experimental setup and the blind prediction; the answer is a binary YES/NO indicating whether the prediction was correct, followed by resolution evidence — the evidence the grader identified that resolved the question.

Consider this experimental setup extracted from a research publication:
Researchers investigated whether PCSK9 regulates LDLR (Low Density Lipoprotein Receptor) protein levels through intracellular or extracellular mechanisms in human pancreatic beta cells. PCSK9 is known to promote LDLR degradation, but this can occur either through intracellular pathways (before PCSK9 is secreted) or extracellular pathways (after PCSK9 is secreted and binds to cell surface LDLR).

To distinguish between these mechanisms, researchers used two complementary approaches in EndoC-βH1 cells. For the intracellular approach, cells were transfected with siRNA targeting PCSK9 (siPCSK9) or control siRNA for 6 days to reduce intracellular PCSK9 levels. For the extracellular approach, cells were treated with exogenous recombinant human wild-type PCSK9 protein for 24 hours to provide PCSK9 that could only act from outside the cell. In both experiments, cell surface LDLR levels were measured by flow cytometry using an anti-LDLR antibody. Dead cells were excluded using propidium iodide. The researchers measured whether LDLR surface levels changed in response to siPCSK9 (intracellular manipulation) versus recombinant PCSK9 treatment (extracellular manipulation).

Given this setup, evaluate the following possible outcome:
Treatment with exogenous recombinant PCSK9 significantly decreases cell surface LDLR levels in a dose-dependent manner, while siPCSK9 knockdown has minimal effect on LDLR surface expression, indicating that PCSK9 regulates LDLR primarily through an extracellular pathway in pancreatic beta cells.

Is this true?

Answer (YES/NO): NO